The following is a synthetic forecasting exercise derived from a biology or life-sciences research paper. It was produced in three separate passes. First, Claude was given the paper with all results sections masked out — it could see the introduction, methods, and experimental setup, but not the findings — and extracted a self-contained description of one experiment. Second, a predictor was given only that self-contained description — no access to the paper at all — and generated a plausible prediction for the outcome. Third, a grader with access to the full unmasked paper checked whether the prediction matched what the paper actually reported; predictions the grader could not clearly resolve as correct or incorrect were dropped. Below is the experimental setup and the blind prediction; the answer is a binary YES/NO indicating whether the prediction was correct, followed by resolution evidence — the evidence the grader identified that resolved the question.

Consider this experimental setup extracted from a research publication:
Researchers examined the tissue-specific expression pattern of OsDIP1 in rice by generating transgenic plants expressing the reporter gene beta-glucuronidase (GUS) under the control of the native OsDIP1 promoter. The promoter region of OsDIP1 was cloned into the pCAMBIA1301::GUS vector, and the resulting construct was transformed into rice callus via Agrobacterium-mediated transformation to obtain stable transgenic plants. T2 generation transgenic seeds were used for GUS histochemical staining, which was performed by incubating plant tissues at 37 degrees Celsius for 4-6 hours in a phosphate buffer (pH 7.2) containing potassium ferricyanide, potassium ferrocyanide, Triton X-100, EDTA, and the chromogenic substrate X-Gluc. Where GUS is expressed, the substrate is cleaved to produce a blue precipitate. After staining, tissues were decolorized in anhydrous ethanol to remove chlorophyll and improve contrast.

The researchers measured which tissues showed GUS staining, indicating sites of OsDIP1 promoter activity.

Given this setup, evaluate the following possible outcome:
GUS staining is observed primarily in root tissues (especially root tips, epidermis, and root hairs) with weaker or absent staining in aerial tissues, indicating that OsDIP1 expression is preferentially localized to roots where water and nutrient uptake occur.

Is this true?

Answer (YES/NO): NO